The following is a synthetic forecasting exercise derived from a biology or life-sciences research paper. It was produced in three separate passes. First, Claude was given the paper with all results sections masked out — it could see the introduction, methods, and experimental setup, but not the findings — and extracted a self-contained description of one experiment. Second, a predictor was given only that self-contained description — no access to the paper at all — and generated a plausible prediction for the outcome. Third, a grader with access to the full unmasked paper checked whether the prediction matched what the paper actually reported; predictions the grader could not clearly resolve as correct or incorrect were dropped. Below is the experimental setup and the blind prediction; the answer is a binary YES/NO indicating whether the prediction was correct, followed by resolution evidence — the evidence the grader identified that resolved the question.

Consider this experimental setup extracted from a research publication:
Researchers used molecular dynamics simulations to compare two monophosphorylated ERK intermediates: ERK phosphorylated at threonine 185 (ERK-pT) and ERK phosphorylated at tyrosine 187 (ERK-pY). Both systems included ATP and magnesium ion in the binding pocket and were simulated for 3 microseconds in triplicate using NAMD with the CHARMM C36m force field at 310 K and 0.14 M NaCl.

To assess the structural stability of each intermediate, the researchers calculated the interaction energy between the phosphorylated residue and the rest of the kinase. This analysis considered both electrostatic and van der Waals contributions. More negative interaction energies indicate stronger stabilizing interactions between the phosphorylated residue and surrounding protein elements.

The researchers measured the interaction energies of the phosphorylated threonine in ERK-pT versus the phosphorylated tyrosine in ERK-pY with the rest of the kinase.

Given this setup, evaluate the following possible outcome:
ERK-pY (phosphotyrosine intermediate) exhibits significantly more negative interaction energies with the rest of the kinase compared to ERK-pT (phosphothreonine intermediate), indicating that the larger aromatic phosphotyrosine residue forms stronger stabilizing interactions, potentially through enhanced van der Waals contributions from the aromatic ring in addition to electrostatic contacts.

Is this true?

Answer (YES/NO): NO